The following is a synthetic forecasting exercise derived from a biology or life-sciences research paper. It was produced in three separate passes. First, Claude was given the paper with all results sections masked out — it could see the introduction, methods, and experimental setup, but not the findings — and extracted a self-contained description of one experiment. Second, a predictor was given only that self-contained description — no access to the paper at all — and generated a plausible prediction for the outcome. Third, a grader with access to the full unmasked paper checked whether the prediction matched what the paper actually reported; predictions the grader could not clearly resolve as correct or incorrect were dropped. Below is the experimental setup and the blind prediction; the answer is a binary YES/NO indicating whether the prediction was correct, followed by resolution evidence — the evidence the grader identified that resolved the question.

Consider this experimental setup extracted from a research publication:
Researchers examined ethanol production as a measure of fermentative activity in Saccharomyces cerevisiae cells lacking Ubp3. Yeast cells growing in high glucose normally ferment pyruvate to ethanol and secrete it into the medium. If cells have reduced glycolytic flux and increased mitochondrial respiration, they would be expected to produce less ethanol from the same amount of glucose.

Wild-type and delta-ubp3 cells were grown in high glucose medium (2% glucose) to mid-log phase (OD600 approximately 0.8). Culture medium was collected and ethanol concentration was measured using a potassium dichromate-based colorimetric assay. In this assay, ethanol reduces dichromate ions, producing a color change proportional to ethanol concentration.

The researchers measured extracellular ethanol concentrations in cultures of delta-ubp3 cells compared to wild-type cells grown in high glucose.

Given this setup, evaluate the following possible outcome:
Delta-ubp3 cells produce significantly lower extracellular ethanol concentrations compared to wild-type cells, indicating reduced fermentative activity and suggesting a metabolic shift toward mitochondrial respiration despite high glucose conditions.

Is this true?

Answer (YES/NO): YES